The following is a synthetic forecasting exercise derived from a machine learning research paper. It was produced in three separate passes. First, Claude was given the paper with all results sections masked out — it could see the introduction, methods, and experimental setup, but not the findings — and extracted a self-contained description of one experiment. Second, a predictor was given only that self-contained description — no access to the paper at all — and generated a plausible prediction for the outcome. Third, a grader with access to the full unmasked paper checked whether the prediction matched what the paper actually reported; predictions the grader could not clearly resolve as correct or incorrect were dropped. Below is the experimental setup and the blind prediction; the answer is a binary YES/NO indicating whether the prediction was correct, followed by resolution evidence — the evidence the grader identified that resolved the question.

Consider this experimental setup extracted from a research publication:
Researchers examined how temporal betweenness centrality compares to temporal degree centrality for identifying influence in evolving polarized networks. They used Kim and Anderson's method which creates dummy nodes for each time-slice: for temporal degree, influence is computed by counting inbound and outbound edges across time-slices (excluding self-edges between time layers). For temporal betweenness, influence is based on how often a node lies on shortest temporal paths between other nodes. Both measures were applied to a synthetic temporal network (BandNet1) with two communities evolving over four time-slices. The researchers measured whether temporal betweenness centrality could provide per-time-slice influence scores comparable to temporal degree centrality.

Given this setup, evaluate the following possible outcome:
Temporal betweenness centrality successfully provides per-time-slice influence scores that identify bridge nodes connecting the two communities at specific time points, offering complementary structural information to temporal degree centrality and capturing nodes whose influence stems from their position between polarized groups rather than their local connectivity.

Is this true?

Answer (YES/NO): NO